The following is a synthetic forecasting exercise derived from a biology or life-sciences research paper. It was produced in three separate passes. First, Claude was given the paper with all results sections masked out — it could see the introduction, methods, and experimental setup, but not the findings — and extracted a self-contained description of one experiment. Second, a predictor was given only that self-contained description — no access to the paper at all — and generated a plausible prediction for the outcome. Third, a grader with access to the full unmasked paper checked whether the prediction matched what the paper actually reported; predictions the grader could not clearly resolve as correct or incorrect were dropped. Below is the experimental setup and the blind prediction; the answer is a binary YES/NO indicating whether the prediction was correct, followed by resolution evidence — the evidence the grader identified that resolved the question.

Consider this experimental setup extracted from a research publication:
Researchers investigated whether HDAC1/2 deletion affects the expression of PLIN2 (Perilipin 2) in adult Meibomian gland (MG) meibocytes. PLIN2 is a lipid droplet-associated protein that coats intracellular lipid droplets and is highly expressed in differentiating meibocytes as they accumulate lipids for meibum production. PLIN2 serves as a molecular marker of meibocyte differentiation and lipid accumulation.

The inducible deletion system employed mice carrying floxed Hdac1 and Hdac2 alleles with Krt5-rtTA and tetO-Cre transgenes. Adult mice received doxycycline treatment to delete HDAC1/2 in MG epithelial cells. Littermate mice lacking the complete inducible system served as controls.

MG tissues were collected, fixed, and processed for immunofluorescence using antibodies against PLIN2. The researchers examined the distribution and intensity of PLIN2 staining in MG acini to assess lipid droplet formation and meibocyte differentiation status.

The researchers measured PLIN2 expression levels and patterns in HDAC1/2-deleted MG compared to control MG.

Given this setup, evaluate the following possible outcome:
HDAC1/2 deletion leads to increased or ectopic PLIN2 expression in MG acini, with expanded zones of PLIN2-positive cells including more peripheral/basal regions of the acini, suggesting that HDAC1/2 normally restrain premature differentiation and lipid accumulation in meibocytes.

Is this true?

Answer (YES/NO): NO